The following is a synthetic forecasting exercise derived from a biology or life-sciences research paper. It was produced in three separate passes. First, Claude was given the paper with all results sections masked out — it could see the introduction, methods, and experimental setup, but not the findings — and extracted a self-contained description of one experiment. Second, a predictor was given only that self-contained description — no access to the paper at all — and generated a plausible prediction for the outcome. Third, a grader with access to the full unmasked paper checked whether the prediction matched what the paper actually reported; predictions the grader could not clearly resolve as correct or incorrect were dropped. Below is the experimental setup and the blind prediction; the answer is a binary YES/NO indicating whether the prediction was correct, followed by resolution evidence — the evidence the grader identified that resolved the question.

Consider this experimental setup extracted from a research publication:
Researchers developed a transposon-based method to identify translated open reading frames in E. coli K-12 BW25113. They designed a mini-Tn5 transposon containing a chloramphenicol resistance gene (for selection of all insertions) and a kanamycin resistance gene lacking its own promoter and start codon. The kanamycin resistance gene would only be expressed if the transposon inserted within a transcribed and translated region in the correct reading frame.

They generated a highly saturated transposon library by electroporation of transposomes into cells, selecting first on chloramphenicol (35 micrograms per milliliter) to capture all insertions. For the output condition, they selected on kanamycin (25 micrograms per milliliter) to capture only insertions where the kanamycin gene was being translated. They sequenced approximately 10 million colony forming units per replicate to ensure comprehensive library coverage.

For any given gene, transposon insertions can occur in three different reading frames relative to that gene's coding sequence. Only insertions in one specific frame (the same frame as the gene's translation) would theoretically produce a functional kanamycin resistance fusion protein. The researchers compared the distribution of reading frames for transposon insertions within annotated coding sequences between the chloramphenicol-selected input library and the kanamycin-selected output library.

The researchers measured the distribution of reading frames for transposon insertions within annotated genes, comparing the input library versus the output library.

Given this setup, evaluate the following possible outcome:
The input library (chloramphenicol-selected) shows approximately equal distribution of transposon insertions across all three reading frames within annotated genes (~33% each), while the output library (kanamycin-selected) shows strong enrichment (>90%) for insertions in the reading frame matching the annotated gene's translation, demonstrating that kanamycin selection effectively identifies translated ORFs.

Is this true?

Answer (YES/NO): YES